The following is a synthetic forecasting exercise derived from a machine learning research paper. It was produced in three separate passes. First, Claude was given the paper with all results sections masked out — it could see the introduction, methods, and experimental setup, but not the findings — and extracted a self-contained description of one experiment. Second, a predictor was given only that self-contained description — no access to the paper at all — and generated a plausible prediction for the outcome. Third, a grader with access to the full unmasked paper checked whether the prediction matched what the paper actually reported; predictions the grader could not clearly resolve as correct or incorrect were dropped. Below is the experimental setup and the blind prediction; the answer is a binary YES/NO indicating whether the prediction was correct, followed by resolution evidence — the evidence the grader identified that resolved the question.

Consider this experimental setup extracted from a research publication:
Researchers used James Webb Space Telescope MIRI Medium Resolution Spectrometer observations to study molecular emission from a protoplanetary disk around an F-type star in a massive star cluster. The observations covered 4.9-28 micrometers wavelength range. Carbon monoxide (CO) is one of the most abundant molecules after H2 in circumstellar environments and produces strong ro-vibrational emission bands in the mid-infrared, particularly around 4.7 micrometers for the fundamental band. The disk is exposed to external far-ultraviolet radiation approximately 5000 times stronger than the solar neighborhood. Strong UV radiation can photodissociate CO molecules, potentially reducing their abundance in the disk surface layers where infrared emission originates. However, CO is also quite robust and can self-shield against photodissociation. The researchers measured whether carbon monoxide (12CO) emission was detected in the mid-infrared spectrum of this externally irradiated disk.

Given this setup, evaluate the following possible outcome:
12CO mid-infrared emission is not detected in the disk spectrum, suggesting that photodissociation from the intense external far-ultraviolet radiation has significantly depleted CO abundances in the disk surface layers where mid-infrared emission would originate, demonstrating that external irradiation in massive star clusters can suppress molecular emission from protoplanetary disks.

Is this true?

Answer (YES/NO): NO